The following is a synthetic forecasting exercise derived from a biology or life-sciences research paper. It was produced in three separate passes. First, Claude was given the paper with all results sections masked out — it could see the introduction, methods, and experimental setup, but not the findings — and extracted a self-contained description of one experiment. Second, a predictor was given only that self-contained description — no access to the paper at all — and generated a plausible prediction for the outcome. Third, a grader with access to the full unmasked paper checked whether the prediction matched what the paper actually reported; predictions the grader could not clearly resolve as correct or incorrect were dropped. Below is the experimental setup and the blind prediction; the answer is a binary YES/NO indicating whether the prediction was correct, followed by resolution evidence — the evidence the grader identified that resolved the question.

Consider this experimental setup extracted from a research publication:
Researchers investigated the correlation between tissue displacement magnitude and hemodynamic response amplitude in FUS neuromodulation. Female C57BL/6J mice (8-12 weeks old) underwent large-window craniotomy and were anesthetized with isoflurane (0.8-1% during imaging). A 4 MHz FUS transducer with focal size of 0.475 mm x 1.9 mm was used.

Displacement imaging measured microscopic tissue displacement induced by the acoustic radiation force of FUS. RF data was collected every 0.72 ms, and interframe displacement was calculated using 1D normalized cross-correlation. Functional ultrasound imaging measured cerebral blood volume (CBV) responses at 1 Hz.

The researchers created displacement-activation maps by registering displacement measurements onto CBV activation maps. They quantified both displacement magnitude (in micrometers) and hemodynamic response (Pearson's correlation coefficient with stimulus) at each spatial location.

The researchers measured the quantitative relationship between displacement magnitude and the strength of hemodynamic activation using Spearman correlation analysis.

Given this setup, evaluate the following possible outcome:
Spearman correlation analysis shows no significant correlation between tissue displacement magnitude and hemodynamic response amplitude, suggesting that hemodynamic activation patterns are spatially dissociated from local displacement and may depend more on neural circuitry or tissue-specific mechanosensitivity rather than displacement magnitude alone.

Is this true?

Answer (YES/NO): NO